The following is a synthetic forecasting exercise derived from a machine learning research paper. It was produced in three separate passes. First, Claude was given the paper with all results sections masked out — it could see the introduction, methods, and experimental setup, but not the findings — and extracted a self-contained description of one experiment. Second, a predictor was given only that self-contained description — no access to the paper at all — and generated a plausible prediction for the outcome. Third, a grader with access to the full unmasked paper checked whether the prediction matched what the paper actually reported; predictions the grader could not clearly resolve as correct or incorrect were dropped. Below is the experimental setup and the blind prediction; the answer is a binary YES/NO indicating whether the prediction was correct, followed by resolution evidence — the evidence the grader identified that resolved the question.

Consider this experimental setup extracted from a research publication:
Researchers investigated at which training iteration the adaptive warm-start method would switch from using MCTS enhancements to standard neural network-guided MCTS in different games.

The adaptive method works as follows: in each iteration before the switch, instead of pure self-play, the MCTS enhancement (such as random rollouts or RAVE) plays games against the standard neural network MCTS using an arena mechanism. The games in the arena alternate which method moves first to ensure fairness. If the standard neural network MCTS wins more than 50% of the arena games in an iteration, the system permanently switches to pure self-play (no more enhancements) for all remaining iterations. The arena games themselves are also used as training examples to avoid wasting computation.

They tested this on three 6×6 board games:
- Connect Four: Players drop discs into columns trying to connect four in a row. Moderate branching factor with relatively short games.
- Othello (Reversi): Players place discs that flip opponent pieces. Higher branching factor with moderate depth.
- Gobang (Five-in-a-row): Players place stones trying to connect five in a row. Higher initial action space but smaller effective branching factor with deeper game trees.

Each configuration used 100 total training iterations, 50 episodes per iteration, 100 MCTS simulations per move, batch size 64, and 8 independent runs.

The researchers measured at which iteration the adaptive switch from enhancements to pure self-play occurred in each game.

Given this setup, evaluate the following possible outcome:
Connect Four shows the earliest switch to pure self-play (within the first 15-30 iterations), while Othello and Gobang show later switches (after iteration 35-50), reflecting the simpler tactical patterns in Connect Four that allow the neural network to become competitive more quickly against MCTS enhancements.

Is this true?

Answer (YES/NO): NO